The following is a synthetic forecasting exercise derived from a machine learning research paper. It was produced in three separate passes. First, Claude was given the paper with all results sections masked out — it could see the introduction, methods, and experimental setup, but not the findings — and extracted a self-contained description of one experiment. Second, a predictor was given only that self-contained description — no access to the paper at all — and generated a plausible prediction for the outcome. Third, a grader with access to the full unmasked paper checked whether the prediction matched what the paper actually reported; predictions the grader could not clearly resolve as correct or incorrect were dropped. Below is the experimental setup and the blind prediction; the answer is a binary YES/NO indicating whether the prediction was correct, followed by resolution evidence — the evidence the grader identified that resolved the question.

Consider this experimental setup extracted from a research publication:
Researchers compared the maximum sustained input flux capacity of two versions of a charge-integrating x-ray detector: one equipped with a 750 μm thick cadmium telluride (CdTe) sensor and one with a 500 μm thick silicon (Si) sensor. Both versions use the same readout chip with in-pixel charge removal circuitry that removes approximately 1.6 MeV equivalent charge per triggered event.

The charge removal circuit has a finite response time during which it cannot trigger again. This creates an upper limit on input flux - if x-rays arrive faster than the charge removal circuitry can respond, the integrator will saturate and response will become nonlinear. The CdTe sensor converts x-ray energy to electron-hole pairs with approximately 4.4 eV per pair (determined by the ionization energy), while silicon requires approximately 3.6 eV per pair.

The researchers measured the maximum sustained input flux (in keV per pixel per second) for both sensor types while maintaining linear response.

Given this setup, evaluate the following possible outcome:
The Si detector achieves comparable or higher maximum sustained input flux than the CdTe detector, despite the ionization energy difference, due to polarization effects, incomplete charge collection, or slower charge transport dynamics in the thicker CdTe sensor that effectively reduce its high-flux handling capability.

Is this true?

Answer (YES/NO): NO